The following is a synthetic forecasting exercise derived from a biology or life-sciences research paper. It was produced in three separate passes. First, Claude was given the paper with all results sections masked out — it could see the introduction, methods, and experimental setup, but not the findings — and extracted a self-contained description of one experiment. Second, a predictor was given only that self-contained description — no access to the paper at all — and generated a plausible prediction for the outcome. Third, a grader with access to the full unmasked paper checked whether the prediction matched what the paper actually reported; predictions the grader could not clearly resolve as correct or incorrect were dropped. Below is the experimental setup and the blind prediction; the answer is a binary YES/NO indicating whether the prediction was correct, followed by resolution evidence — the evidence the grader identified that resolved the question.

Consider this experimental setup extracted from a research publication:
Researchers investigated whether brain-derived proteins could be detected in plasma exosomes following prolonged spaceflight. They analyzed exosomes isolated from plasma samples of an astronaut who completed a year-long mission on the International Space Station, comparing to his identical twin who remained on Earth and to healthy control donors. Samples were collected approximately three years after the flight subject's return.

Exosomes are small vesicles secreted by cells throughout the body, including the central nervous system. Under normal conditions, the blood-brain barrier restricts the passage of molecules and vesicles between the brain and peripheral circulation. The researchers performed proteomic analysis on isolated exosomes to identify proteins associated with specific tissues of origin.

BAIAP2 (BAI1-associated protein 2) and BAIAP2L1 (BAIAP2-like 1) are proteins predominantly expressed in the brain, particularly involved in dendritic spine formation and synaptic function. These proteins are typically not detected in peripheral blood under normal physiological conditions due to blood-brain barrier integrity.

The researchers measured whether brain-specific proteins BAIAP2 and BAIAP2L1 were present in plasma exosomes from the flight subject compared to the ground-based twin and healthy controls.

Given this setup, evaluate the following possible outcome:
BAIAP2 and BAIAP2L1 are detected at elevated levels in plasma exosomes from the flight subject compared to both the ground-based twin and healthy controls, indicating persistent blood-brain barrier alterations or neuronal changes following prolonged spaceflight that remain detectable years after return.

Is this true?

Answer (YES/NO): YES